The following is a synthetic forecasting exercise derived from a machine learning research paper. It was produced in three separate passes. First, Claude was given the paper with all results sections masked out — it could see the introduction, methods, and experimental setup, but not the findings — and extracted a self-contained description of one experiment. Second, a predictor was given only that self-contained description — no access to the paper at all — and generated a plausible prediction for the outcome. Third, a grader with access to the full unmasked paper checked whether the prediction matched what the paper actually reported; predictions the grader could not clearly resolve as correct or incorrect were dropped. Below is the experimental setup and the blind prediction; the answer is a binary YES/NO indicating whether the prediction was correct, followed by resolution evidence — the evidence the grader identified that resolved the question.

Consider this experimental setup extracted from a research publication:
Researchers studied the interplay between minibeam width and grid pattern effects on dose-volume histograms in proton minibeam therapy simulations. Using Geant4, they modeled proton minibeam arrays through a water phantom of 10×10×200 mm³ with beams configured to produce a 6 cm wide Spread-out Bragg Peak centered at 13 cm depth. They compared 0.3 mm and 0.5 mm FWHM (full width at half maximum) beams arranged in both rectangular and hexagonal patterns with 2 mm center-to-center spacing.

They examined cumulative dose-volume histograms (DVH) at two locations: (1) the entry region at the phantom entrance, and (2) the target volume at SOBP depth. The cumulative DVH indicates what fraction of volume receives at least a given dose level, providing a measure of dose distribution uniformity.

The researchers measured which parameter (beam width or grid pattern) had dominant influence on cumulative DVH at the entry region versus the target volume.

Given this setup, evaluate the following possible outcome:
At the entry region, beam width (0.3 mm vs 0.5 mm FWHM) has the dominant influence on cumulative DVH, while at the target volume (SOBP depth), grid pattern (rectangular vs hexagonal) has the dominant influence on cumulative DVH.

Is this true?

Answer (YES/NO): YES